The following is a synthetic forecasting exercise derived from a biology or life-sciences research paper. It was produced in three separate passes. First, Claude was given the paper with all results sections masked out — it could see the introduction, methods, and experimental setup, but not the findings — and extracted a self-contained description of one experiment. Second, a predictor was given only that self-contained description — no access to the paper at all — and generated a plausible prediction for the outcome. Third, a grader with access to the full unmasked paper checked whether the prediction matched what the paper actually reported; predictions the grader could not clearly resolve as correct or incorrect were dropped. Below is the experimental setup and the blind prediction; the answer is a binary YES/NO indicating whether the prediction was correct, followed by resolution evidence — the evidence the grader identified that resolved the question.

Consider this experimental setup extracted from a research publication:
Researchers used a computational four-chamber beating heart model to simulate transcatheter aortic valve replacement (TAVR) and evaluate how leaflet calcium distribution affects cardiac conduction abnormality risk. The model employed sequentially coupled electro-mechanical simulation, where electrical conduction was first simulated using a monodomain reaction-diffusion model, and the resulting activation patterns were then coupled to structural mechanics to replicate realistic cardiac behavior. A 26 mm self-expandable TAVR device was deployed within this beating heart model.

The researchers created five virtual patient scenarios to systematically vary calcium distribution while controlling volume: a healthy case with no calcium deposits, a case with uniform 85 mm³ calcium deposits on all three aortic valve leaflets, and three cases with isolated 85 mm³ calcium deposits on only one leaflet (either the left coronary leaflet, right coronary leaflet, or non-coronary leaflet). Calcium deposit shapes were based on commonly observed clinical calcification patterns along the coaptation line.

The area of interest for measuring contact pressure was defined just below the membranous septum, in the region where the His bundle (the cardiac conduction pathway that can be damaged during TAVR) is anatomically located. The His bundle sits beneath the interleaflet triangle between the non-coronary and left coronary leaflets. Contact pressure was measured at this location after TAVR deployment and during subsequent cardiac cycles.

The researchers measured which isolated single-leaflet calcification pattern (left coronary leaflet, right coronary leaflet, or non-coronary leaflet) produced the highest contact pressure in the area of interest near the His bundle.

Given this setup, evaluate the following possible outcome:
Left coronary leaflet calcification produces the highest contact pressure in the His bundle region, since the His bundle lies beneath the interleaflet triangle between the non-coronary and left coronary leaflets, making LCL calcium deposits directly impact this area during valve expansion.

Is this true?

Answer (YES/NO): YES